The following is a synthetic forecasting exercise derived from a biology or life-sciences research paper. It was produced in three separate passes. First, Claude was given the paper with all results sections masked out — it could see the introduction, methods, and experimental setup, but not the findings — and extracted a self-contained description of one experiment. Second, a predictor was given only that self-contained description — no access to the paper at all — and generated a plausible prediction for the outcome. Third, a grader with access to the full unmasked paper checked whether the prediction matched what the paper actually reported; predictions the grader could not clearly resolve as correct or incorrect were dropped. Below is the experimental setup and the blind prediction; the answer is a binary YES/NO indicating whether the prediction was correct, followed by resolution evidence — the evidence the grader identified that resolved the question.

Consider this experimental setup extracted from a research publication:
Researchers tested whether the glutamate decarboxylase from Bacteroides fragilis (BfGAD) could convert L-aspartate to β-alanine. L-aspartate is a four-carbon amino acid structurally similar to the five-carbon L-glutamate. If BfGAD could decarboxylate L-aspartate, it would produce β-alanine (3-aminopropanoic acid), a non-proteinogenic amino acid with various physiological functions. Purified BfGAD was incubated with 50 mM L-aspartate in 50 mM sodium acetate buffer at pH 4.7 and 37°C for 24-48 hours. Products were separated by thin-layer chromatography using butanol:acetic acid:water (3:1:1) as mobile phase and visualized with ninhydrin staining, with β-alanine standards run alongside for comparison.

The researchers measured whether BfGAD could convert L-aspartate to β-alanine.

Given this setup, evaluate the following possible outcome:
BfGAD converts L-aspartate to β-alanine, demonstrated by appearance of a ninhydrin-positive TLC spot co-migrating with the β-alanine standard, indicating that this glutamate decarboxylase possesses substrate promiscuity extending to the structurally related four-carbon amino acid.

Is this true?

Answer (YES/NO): YES